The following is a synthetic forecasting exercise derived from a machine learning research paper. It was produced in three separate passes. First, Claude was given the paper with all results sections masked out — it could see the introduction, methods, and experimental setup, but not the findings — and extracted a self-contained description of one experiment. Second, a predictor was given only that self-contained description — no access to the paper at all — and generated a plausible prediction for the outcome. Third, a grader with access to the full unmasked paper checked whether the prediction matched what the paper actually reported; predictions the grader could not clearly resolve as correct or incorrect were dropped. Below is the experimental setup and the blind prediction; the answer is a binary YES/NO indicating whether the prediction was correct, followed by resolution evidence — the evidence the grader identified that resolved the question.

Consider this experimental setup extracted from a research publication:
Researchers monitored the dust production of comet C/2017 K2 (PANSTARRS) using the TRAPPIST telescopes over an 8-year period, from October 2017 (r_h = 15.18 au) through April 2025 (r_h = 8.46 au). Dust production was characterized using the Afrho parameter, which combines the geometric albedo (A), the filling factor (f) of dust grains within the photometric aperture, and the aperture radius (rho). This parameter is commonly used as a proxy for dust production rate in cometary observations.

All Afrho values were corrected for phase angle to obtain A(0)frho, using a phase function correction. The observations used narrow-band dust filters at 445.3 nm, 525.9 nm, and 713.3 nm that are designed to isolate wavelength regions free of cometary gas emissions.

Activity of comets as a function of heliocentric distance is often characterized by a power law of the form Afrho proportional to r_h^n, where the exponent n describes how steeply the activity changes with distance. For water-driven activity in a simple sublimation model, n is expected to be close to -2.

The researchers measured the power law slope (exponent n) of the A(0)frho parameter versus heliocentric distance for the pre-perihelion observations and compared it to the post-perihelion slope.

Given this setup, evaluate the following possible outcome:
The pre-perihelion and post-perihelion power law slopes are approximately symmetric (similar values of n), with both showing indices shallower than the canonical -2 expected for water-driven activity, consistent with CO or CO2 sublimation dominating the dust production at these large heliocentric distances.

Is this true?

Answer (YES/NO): NO